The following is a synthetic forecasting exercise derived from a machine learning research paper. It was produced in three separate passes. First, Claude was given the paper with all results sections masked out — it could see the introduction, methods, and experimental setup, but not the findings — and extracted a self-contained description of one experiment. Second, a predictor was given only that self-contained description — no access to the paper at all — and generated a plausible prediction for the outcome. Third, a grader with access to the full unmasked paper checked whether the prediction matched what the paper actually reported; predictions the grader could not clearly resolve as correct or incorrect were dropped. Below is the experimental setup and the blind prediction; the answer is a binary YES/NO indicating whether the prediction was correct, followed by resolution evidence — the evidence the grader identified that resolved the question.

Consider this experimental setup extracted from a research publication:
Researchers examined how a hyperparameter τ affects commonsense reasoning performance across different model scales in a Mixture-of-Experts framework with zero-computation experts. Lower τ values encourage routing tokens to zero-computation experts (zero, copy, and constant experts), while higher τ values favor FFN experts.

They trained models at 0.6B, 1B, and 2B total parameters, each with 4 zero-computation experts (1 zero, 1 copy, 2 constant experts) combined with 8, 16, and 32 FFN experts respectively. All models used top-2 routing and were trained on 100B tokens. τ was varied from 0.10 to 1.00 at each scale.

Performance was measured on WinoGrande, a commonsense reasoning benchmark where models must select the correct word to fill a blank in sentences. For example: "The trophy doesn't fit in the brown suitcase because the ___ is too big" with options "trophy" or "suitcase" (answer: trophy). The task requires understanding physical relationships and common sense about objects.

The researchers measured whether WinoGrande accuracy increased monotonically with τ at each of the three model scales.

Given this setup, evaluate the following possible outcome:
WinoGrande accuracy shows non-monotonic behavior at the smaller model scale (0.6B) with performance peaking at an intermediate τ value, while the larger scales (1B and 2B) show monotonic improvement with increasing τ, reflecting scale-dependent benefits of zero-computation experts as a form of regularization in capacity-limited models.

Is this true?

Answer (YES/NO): NO